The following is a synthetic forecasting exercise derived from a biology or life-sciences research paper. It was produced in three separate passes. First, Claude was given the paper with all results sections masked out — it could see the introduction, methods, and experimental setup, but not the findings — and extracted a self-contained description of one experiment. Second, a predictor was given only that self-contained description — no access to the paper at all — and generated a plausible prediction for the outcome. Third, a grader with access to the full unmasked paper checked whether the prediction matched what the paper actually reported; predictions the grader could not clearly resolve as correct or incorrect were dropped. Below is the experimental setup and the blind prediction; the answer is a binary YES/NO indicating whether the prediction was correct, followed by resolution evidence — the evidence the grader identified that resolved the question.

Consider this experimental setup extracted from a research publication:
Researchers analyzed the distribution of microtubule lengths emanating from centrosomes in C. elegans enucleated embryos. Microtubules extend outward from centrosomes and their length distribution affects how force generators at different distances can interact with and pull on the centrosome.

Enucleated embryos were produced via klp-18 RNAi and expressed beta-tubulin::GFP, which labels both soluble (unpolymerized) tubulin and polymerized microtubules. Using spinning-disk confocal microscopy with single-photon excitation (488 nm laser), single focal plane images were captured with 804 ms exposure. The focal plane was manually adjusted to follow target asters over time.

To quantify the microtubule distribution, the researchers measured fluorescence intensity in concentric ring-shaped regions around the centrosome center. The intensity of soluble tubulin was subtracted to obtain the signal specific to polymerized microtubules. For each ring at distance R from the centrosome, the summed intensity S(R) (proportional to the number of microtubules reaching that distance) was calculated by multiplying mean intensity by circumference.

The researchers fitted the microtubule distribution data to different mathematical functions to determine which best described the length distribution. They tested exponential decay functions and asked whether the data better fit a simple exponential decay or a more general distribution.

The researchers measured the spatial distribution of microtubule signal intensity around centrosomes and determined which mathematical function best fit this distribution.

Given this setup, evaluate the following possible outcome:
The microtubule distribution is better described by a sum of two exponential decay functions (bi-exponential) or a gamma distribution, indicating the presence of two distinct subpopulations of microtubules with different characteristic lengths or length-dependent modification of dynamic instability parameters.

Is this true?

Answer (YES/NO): NO